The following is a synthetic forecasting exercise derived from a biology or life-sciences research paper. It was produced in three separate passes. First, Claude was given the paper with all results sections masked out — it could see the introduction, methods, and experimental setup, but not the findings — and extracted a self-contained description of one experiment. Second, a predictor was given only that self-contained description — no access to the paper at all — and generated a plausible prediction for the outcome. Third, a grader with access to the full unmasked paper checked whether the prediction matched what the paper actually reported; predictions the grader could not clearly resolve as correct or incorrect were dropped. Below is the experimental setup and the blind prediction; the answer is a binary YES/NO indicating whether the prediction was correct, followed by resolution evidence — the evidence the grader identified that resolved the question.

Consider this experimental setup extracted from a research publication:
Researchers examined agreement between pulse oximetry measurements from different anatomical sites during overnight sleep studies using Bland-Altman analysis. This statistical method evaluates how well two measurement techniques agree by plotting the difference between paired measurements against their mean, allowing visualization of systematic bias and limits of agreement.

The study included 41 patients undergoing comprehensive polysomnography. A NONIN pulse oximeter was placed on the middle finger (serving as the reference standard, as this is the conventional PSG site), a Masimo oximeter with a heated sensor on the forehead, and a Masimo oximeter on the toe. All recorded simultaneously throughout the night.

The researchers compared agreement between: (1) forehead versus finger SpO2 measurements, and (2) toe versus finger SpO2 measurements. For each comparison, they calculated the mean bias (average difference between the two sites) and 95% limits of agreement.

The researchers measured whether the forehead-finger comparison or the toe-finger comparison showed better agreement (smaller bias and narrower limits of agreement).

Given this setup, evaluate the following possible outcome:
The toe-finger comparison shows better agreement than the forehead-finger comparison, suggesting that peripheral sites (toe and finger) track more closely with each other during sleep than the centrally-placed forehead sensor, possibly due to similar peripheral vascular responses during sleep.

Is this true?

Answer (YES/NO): YES